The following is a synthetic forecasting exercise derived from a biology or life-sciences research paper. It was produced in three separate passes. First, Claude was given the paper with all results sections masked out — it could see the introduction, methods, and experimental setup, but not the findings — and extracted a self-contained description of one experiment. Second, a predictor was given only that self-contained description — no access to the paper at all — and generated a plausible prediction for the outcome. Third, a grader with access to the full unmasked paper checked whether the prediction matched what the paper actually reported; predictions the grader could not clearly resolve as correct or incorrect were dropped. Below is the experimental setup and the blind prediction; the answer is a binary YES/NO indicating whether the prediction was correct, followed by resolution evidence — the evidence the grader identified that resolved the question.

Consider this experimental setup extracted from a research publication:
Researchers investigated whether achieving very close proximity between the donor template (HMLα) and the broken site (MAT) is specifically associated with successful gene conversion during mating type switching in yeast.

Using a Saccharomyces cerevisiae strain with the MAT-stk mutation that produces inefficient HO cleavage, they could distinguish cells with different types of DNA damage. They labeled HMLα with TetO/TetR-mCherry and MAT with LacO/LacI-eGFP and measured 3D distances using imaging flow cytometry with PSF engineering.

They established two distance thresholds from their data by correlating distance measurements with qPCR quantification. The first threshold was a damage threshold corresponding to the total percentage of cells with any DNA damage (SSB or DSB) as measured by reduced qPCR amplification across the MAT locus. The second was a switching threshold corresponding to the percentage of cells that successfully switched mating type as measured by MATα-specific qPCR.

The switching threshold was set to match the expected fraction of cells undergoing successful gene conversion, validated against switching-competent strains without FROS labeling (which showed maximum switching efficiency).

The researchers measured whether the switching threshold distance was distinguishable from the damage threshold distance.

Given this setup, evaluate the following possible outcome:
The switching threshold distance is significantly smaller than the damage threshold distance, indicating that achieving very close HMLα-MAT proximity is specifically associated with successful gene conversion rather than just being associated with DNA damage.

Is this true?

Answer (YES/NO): YES